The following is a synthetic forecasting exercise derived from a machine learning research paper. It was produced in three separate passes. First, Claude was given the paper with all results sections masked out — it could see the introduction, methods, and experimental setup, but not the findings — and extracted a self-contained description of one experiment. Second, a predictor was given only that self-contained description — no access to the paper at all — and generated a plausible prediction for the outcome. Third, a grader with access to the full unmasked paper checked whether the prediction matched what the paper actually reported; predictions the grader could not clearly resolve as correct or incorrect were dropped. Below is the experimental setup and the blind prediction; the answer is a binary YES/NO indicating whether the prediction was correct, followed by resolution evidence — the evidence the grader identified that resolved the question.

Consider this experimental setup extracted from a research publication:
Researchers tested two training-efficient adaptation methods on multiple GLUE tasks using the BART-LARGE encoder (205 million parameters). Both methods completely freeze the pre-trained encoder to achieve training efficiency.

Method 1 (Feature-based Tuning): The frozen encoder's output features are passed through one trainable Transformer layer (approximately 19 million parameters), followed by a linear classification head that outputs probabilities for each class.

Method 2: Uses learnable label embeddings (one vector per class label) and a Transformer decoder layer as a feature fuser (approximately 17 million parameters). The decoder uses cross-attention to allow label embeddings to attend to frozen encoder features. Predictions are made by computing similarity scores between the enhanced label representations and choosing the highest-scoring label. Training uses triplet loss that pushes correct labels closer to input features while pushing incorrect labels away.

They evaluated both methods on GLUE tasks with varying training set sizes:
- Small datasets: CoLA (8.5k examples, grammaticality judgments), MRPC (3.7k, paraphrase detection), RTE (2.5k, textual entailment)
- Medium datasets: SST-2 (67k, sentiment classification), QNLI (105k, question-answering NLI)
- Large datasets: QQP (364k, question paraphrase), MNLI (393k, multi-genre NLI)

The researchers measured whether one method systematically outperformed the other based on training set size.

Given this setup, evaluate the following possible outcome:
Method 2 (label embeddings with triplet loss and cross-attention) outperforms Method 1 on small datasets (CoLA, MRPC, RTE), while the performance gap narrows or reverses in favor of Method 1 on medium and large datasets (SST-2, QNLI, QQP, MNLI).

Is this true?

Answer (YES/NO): NO